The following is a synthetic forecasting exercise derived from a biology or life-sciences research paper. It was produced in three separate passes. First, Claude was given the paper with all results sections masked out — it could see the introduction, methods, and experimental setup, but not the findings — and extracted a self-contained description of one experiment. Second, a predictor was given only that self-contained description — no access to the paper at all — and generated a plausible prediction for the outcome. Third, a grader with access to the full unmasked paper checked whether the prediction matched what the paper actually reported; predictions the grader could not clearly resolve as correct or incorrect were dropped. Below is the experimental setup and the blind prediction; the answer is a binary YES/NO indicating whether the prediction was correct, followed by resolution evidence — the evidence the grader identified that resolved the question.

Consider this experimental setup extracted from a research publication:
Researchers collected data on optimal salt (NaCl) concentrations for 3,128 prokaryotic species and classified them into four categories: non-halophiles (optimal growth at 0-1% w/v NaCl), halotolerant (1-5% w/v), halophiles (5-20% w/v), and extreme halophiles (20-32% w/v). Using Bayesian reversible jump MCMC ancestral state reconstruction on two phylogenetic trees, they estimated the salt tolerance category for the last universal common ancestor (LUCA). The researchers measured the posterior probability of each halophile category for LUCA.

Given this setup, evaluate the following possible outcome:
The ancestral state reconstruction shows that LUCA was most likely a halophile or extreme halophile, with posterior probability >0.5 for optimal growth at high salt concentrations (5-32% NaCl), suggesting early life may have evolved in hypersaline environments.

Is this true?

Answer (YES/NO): NO